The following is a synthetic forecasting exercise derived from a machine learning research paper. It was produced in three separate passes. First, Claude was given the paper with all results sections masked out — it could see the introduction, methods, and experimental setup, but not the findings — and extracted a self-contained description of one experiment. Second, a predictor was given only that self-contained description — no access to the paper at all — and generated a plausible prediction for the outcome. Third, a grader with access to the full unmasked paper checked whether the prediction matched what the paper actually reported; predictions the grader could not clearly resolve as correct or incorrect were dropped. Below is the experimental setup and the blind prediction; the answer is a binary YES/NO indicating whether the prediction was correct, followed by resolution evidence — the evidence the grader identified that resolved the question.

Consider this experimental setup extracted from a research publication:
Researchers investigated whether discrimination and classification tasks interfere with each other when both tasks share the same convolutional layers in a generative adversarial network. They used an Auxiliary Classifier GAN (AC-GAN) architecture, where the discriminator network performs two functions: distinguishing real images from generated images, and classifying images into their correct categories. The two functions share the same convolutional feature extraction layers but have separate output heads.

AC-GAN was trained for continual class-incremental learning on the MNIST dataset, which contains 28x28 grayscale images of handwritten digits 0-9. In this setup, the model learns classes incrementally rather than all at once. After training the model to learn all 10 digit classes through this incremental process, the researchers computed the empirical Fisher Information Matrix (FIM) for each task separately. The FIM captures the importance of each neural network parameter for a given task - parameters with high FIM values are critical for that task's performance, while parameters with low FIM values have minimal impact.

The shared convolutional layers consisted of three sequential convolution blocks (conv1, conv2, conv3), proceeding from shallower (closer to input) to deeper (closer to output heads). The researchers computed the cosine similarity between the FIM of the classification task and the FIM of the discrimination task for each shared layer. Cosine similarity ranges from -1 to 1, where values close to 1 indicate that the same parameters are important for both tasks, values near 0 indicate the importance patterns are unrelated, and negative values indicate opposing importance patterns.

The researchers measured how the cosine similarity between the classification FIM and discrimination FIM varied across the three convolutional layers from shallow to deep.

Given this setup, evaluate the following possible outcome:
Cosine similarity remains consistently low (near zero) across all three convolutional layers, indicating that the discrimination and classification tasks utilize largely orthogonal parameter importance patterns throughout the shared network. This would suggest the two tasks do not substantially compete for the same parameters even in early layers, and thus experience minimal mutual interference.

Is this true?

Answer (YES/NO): NO